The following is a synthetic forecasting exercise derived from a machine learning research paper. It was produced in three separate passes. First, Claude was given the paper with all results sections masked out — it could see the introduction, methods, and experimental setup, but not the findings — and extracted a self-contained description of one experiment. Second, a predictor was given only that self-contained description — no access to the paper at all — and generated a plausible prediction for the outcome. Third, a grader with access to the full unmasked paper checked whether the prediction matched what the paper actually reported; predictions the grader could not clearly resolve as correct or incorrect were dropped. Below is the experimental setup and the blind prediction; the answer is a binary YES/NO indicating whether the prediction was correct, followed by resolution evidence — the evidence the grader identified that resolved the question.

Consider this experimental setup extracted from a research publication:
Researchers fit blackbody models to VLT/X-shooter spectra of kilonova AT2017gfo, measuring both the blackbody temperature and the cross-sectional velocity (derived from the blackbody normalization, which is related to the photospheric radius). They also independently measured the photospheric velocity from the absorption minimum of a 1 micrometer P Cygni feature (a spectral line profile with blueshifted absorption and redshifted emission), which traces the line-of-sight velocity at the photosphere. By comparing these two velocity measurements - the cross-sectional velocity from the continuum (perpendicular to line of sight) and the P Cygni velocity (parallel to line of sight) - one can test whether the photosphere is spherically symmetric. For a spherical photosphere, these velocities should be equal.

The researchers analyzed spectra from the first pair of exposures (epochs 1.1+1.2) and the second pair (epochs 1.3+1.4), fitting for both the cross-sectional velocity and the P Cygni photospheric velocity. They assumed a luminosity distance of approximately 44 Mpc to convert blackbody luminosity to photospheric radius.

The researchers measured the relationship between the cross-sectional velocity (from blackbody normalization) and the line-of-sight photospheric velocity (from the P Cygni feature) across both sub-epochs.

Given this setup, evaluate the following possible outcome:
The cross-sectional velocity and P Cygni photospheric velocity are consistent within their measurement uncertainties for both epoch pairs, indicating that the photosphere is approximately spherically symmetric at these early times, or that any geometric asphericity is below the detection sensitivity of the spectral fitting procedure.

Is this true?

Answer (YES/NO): YES